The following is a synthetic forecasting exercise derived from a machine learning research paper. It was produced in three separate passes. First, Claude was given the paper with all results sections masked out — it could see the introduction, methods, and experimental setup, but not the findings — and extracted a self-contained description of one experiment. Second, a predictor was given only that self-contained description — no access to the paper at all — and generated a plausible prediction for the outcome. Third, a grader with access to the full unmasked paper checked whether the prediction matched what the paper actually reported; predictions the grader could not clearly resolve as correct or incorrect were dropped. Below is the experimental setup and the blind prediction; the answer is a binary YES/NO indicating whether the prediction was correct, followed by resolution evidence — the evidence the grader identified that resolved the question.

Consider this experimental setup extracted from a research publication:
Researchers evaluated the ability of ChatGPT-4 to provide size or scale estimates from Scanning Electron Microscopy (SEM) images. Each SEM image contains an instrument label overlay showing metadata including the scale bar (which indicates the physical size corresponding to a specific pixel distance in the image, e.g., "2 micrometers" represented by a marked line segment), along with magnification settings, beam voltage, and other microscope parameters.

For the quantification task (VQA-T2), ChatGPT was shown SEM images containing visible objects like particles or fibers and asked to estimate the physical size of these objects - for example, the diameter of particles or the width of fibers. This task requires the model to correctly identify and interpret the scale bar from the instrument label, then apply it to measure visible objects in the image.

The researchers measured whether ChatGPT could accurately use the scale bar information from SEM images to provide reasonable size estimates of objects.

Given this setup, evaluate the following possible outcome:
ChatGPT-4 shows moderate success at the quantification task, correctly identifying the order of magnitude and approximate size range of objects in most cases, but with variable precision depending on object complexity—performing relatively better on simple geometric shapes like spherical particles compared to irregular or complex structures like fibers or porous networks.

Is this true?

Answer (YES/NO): NO